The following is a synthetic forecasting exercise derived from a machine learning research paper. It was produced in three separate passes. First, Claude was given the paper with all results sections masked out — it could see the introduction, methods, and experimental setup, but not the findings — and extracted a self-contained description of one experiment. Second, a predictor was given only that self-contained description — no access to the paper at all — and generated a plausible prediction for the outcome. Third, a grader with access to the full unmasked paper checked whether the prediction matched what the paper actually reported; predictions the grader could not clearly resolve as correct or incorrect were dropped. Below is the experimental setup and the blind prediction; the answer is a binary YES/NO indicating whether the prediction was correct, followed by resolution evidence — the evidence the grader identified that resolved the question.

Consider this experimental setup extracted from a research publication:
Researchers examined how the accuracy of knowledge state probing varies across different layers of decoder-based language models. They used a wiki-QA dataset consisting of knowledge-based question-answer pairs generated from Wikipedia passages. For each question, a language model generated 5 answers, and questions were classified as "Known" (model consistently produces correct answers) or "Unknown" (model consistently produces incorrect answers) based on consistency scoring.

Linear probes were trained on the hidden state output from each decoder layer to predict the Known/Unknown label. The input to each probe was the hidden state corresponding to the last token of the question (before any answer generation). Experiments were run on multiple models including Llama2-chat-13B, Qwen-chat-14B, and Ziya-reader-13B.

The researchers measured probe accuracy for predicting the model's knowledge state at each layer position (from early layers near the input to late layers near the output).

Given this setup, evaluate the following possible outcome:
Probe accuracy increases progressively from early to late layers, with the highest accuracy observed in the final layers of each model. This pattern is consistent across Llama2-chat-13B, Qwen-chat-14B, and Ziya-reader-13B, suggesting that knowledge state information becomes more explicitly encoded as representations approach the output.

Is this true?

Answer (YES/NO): NO